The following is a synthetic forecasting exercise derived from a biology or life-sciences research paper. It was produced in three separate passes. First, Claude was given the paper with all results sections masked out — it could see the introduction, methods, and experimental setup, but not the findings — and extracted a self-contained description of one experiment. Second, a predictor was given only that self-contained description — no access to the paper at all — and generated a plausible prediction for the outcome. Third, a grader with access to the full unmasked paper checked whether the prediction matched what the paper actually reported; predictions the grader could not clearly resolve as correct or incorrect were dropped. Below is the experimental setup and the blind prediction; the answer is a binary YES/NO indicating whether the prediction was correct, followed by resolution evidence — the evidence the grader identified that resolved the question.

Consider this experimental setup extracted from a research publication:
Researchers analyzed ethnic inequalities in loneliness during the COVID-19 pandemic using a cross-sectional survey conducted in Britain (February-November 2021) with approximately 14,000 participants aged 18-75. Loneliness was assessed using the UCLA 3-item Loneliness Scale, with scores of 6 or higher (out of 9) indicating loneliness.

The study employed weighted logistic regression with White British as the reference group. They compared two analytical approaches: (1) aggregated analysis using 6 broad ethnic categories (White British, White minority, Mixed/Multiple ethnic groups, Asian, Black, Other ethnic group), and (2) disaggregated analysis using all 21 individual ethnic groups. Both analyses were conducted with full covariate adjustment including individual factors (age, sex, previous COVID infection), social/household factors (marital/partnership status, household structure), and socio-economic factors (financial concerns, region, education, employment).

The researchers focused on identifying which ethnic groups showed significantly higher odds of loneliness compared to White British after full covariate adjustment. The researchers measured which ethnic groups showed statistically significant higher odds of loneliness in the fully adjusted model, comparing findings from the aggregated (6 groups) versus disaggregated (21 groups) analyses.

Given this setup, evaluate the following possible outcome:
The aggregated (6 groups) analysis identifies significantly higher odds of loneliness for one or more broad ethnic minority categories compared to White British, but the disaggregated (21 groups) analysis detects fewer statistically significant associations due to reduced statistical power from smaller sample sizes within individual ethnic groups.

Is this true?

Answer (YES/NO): NO